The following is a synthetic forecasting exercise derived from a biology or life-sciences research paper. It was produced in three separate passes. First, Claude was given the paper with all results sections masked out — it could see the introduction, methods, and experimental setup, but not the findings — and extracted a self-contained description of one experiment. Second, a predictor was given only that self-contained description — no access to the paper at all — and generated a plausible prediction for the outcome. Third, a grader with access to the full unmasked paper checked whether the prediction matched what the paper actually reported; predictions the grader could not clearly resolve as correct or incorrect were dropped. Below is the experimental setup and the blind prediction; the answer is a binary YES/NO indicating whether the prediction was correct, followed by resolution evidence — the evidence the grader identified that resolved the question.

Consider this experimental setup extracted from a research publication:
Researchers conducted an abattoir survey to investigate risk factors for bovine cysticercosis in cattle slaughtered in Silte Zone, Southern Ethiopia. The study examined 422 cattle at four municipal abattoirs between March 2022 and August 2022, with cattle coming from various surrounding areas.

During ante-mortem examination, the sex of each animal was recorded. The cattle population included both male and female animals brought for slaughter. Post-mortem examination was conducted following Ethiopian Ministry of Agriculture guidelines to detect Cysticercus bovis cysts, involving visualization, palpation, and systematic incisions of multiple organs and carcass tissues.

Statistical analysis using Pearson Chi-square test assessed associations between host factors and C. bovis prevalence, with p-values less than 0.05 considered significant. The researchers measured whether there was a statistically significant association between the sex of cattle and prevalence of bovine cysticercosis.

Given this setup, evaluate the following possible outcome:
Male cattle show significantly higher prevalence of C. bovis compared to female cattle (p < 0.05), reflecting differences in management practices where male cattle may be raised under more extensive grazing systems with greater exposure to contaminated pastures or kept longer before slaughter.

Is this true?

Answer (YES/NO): NO